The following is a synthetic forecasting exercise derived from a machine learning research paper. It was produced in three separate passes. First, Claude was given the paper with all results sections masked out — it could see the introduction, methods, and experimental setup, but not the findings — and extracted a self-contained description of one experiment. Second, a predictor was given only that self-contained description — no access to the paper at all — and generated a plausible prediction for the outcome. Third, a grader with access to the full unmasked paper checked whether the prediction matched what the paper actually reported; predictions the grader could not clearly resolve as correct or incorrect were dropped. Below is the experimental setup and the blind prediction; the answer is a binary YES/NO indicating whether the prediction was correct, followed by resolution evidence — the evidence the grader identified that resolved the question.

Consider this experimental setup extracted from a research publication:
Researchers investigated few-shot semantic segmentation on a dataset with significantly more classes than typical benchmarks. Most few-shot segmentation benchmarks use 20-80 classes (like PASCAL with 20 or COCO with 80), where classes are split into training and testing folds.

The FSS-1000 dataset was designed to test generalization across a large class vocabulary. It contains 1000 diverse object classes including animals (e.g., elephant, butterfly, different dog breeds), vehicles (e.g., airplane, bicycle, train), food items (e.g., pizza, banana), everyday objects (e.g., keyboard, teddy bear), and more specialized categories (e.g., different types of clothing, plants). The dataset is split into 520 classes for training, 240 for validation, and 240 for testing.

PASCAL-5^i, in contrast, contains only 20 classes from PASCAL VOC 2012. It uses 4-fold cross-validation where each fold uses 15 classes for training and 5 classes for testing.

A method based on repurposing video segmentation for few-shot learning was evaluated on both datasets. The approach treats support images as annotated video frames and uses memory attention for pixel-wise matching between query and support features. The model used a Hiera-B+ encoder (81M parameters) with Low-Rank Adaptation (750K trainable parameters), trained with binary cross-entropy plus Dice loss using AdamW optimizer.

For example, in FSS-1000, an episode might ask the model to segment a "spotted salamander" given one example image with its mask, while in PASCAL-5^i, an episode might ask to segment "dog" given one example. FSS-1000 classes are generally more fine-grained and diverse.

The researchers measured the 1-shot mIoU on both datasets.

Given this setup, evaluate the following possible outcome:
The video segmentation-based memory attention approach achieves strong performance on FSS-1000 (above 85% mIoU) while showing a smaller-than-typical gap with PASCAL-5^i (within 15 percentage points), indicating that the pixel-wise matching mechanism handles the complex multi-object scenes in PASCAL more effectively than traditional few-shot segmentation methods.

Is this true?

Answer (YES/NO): NO